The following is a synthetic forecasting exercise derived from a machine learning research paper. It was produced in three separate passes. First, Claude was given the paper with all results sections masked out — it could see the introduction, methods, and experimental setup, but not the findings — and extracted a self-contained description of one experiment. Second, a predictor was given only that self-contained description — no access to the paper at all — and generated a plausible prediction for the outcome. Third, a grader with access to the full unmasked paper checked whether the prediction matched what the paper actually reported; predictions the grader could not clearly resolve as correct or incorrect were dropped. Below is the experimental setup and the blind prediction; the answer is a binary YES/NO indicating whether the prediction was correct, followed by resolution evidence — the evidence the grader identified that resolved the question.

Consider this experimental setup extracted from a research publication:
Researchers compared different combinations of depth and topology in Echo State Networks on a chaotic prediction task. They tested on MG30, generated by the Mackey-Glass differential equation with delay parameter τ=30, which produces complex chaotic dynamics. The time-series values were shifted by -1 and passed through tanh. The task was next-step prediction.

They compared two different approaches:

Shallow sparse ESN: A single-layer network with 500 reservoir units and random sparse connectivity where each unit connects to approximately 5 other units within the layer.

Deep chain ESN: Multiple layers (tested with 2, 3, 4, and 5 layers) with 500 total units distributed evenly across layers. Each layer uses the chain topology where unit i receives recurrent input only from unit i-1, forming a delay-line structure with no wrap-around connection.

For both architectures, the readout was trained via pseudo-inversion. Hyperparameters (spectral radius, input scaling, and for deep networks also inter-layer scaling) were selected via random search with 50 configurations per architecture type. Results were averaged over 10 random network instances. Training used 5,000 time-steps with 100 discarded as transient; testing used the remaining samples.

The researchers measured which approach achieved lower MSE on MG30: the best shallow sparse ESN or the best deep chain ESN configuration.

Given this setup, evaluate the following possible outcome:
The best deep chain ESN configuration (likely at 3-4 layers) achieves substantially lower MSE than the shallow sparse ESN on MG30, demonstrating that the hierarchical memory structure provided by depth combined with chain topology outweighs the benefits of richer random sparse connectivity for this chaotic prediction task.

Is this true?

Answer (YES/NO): YES